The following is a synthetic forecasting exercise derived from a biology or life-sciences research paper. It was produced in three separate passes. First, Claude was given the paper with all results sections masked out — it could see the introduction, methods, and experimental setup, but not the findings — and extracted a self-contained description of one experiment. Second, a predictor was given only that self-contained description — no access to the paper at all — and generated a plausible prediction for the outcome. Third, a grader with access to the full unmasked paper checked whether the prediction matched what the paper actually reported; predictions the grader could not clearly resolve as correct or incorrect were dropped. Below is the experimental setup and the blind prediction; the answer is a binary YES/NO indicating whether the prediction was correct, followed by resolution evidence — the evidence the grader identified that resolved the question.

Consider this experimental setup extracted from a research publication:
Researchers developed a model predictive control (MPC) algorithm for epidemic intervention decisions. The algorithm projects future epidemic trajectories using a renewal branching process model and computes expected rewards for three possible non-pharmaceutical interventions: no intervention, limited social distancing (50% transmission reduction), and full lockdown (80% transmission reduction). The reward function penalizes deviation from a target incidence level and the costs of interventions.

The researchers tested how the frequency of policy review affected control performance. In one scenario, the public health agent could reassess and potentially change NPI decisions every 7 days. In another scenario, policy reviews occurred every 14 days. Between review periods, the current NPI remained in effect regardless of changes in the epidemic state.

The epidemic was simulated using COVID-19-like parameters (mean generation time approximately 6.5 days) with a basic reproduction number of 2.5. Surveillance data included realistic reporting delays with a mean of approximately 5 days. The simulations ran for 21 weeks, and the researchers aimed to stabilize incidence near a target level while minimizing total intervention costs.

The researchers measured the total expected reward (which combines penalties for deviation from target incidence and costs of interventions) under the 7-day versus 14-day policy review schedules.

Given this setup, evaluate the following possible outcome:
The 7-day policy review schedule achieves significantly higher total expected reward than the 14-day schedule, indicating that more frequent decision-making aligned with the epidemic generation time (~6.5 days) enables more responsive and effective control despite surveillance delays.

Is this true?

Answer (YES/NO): YES